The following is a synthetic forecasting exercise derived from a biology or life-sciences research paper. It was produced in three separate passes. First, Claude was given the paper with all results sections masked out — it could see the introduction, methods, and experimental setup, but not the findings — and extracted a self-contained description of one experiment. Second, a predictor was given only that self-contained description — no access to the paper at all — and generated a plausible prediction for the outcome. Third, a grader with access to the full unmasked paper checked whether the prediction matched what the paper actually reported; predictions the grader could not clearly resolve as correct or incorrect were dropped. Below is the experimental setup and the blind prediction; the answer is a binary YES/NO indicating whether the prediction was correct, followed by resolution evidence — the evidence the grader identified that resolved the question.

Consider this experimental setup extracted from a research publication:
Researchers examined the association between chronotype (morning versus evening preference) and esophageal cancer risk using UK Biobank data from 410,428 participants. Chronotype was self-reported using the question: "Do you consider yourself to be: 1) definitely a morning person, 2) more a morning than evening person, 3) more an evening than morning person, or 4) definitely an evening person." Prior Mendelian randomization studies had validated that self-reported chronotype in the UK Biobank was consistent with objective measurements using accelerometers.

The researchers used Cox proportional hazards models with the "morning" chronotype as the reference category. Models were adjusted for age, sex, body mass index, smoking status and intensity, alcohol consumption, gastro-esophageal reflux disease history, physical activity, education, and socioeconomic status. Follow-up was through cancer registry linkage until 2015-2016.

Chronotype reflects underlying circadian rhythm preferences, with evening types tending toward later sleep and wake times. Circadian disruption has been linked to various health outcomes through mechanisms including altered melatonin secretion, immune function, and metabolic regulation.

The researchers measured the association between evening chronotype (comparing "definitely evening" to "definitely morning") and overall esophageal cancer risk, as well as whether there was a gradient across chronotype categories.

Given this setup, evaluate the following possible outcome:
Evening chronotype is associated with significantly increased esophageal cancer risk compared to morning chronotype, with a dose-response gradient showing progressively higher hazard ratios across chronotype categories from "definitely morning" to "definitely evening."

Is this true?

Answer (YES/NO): NO